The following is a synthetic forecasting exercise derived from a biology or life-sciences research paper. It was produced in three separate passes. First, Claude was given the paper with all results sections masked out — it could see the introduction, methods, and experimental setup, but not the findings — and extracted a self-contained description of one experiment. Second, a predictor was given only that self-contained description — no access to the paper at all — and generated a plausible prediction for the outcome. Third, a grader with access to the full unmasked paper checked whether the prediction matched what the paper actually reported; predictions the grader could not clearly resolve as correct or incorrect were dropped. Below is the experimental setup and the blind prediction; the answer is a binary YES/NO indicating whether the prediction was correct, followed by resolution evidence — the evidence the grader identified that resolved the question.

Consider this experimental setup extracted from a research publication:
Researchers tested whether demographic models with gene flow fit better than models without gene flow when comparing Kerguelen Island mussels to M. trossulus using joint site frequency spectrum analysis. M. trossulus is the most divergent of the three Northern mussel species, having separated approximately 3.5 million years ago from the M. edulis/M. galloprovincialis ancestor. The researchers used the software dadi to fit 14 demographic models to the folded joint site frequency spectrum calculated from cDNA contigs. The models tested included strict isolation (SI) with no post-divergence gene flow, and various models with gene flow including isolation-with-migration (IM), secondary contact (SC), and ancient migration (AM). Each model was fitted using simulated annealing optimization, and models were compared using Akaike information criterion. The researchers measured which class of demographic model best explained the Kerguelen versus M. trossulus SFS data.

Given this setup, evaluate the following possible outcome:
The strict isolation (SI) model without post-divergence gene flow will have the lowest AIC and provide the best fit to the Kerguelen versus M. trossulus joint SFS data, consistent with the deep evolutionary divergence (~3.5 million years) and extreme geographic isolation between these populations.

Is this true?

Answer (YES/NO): NO